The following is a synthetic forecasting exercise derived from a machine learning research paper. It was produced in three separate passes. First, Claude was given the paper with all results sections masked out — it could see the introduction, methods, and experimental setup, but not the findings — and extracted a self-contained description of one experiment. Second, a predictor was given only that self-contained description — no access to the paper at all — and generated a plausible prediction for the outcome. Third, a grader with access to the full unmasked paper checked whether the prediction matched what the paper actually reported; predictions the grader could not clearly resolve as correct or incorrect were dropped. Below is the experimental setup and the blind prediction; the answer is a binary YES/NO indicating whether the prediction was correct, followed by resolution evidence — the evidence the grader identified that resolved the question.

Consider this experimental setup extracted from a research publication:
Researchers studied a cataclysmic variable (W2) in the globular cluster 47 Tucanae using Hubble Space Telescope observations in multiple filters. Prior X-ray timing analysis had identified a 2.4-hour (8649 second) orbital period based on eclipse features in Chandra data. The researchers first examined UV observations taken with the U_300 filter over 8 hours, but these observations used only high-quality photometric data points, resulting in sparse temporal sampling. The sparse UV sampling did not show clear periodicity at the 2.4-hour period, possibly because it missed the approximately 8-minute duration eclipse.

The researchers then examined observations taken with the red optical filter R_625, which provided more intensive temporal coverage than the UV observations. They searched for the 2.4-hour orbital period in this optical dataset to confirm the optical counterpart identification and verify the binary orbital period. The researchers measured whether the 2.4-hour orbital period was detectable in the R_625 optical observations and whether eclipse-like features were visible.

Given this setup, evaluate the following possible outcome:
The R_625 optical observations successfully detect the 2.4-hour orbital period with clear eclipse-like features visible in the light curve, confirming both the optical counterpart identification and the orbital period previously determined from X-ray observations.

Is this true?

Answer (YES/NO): YES